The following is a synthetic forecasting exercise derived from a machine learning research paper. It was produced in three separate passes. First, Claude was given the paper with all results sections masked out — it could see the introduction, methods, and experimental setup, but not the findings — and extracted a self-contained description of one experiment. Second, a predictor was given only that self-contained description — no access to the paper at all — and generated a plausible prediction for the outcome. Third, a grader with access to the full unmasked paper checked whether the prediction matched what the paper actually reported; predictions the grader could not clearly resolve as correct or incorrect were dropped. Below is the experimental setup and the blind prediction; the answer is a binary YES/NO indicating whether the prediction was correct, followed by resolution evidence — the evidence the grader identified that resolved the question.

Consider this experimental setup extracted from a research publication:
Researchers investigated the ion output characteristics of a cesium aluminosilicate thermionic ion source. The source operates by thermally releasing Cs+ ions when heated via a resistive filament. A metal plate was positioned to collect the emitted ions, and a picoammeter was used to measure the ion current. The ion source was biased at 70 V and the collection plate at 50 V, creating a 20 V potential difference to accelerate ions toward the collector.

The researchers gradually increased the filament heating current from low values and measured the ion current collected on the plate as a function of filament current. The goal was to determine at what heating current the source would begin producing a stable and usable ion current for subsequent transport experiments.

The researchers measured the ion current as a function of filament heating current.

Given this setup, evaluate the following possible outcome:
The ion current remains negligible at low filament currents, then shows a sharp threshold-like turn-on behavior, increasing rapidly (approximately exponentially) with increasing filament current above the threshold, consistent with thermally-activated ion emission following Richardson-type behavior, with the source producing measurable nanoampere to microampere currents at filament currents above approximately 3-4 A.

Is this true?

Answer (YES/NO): NO